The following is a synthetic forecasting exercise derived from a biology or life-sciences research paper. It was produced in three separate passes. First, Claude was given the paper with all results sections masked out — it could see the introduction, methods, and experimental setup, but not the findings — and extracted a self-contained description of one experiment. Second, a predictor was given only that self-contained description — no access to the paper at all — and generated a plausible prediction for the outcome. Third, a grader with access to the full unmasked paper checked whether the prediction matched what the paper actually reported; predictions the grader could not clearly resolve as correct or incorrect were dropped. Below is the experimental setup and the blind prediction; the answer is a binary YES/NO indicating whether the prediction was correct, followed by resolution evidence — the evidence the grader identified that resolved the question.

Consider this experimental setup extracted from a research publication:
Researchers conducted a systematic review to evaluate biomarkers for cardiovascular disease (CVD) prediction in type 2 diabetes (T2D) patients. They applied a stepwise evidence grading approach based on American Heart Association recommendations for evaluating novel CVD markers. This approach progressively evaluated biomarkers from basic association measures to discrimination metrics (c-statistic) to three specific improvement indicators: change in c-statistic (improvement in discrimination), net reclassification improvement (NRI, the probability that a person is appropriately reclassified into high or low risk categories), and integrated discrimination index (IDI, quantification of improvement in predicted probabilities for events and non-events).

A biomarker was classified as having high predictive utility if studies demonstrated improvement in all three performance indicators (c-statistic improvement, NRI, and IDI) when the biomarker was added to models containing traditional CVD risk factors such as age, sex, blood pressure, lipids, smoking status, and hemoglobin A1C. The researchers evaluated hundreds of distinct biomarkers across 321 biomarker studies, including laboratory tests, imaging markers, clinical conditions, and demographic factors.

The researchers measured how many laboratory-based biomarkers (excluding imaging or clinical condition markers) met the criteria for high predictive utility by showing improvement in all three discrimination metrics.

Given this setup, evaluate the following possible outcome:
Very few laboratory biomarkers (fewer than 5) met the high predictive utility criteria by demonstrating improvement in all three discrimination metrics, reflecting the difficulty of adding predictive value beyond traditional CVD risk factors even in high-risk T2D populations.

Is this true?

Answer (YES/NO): YES